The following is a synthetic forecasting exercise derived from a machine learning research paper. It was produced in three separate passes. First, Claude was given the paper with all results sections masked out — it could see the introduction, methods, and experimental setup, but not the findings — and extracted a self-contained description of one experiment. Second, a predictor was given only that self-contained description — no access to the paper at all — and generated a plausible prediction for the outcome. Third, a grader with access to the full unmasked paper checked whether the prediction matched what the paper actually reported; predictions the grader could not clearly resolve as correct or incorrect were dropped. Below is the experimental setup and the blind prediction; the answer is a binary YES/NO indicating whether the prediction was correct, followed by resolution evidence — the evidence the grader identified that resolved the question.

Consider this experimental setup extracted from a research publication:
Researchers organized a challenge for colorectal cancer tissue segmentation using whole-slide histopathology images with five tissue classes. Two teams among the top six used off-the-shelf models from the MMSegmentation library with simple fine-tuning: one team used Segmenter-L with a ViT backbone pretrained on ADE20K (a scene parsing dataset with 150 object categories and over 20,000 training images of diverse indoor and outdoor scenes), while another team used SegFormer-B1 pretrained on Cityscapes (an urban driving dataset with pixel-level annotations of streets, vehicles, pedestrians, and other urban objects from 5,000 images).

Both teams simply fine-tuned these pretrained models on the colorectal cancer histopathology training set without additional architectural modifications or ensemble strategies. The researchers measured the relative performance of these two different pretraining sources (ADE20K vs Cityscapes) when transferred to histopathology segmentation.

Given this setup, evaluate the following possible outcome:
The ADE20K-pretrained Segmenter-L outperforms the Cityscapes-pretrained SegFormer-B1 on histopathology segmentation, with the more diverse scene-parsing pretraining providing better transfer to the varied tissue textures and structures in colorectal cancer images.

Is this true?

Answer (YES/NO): NO